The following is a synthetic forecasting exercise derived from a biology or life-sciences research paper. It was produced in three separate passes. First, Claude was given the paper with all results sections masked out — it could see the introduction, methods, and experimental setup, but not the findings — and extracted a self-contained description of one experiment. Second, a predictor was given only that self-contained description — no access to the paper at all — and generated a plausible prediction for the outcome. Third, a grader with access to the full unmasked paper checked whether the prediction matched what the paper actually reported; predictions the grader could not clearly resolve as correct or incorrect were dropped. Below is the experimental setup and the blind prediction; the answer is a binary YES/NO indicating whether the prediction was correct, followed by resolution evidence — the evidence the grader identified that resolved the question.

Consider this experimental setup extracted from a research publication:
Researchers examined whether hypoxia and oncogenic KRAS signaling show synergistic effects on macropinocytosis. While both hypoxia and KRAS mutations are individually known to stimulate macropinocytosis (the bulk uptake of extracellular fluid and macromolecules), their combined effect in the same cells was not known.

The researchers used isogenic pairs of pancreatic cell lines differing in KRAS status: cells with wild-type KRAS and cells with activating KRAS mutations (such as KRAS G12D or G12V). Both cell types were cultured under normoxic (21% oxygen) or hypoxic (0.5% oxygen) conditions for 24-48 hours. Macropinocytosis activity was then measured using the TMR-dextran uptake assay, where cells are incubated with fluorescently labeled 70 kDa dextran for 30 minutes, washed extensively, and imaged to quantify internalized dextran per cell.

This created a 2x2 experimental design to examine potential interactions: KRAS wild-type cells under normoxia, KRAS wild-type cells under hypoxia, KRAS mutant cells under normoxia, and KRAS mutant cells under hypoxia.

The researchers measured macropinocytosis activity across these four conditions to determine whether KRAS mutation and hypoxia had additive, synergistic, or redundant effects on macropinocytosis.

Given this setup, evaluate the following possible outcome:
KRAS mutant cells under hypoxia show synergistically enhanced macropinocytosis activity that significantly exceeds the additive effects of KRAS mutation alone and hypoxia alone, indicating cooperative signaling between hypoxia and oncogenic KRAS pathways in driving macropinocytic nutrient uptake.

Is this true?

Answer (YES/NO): NO